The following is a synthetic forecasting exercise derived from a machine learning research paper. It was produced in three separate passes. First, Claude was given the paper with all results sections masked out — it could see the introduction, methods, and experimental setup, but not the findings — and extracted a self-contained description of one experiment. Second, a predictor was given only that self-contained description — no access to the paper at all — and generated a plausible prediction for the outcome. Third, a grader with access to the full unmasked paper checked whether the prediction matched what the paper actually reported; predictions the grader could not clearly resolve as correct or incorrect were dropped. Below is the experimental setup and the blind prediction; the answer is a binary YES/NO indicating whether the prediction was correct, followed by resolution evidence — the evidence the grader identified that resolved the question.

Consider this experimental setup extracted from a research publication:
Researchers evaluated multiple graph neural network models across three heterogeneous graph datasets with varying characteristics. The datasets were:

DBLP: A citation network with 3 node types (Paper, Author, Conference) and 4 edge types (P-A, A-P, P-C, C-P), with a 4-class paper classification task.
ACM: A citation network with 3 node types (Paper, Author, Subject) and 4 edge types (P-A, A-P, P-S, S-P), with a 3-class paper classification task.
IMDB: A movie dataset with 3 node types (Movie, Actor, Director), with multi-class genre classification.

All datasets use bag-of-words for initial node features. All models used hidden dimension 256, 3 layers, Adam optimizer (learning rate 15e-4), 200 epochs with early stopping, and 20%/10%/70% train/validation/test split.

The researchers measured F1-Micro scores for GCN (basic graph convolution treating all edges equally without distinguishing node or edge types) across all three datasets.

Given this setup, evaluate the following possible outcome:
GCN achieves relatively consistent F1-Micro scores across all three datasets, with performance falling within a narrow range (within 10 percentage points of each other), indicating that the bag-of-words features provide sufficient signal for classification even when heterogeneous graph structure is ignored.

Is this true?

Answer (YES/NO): NO